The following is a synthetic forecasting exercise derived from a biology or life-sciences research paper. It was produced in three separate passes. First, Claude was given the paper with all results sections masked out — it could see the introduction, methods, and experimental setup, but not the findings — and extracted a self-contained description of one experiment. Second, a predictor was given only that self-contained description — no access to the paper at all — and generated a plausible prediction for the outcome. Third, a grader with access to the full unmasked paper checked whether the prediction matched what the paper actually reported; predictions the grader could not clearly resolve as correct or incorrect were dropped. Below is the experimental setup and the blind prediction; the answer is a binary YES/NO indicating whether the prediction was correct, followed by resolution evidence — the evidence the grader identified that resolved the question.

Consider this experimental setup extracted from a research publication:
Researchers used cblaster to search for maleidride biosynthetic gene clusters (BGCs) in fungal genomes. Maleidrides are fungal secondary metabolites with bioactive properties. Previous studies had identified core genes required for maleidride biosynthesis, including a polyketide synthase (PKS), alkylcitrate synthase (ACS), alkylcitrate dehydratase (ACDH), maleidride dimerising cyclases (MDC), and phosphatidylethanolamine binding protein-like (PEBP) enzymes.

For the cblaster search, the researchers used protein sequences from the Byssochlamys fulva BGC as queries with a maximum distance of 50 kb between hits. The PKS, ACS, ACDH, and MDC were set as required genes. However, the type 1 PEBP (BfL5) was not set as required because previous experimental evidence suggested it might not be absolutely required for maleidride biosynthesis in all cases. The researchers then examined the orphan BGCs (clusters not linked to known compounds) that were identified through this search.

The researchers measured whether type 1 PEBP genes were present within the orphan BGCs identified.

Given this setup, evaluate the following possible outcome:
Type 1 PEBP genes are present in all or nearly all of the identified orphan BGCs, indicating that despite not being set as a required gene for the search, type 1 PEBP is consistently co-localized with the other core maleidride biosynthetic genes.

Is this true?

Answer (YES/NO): NO